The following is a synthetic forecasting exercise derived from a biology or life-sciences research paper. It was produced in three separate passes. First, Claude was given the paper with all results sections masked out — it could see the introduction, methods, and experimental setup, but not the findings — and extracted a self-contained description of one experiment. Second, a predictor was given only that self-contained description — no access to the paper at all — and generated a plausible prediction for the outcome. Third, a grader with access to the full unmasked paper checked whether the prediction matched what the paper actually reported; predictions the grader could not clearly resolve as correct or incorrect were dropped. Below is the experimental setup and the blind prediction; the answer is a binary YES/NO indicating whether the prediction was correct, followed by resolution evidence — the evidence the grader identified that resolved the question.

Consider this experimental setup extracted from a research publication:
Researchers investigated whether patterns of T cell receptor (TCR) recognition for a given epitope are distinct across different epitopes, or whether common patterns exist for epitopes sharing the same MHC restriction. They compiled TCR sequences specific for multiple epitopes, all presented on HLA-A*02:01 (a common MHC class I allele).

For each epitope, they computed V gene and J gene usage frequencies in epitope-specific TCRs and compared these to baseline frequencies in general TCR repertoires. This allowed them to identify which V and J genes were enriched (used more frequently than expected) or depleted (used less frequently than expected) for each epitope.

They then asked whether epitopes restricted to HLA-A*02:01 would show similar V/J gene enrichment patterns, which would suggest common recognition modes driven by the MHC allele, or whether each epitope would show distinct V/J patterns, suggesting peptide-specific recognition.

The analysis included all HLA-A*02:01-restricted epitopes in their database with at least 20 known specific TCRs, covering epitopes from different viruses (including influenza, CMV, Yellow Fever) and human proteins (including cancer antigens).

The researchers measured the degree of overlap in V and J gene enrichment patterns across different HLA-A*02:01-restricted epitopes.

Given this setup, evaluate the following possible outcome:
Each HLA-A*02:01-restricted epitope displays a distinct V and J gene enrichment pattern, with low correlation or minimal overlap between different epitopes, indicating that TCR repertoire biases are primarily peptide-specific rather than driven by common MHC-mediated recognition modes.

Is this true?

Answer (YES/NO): YES